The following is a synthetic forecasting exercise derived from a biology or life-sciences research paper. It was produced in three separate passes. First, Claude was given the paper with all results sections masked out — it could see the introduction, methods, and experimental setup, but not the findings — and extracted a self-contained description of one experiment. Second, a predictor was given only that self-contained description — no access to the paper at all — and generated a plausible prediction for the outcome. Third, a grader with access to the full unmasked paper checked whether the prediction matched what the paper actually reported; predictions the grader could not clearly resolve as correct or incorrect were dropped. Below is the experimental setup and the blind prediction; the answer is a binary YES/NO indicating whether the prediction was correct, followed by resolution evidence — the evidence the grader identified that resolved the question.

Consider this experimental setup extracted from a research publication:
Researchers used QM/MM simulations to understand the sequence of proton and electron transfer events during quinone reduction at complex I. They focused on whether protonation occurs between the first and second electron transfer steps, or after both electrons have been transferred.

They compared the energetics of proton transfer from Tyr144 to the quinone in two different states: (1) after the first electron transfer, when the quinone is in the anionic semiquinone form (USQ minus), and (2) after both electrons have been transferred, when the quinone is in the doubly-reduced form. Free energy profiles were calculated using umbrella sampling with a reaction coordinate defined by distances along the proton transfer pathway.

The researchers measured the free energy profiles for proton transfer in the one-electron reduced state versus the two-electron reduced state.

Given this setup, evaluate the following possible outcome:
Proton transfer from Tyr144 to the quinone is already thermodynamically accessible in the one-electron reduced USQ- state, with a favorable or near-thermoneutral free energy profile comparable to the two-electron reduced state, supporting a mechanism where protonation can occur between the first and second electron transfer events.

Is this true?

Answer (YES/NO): NO